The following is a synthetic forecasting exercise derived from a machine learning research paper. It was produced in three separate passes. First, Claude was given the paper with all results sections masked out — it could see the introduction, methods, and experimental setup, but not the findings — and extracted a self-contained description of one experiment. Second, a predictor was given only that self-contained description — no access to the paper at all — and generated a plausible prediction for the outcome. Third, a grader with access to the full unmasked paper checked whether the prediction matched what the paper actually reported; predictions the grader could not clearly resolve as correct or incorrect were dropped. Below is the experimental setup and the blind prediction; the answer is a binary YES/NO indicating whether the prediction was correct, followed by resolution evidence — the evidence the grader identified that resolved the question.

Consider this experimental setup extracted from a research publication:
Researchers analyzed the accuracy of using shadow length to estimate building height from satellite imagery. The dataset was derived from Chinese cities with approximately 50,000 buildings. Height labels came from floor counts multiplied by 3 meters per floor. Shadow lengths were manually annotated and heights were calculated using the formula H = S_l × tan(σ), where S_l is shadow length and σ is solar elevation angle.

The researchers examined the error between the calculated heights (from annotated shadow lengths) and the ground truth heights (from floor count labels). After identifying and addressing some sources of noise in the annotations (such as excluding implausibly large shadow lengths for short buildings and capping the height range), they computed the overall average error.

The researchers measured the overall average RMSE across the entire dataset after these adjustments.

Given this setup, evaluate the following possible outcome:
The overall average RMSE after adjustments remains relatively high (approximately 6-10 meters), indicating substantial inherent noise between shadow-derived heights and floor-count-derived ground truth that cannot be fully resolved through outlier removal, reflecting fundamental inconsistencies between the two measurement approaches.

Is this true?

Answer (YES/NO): YES